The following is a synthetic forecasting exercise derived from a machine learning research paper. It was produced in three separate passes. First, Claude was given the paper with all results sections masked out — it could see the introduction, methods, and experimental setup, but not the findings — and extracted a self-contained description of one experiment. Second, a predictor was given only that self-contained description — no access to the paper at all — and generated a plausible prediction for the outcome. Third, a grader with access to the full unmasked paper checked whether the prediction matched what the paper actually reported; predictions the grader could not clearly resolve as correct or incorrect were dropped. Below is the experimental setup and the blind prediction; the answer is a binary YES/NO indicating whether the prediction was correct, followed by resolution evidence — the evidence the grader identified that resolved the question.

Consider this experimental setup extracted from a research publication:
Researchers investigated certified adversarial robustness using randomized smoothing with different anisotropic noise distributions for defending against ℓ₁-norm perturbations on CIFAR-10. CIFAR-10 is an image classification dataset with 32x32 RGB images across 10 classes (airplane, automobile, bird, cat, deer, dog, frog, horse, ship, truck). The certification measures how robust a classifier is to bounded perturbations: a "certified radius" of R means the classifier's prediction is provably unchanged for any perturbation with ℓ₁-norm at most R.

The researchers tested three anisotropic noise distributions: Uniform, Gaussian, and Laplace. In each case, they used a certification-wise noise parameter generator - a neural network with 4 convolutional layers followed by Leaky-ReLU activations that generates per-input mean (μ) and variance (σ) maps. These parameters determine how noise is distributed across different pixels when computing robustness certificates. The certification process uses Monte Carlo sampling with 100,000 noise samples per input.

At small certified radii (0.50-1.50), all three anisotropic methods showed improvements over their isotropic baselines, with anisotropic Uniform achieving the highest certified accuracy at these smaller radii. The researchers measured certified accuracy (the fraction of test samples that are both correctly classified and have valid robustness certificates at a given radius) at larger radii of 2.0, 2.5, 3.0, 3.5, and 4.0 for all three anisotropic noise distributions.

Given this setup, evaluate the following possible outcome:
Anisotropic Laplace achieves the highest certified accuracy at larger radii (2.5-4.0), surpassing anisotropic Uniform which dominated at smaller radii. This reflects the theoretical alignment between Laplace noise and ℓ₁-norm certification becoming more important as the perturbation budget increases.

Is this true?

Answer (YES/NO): NO